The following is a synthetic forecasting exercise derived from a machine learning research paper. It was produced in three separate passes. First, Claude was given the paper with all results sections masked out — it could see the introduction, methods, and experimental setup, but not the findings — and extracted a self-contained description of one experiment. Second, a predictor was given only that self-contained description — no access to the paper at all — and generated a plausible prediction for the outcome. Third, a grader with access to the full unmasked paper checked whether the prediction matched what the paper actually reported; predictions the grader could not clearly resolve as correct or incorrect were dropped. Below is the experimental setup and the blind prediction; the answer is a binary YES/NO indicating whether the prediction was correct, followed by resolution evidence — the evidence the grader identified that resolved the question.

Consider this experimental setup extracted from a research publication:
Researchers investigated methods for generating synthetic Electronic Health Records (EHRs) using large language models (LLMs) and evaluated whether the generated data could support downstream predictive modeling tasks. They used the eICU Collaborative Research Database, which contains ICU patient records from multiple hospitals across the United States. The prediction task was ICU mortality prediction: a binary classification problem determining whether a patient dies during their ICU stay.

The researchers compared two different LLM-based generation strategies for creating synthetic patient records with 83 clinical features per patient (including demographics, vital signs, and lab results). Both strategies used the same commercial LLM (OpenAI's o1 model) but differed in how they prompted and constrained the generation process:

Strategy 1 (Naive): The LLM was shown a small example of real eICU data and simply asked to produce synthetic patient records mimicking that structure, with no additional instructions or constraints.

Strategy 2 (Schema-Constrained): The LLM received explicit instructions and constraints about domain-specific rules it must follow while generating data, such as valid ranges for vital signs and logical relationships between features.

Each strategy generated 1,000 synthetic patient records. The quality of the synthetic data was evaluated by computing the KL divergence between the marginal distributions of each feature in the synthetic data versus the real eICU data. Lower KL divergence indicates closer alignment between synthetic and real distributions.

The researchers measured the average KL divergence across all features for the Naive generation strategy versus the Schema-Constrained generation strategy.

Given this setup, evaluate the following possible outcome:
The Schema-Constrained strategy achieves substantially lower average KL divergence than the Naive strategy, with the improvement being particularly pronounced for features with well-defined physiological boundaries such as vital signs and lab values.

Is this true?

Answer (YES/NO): NO